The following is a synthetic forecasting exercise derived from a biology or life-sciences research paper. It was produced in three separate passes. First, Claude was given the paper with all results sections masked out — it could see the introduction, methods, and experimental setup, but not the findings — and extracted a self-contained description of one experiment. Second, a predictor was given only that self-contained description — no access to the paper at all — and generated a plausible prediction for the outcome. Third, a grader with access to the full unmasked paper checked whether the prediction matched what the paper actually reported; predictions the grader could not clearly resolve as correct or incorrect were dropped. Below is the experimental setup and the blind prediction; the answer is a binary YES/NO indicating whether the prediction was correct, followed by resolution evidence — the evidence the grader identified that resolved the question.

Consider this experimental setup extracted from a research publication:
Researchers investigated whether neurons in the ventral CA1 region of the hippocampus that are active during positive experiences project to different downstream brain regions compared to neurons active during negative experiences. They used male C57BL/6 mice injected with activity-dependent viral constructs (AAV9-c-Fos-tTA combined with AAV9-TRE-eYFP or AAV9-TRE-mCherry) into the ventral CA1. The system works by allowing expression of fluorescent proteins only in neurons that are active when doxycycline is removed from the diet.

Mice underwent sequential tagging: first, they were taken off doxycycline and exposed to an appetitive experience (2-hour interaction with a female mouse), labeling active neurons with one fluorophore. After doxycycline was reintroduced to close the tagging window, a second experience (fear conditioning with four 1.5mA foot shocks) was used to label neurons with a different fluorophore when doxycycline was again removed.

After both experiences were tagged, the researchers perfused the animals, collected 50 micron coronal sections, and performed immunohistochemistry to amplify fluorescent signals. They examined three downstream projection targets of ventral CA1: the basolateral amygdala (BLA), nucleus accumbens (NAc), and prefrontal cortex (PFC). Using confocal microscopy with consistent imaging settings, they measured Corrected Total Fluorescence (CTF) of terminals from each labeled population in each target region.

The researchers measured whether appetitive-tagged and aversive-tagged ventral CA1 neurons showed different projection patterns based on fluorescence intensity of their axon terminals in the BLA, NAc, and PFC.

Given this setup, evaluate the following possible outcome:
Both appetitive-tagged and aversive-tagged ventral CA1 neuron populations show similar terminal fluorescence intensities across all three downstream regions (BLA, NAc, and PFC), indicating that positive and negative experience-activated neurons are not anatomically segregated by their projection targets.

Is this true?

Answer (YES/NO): NO